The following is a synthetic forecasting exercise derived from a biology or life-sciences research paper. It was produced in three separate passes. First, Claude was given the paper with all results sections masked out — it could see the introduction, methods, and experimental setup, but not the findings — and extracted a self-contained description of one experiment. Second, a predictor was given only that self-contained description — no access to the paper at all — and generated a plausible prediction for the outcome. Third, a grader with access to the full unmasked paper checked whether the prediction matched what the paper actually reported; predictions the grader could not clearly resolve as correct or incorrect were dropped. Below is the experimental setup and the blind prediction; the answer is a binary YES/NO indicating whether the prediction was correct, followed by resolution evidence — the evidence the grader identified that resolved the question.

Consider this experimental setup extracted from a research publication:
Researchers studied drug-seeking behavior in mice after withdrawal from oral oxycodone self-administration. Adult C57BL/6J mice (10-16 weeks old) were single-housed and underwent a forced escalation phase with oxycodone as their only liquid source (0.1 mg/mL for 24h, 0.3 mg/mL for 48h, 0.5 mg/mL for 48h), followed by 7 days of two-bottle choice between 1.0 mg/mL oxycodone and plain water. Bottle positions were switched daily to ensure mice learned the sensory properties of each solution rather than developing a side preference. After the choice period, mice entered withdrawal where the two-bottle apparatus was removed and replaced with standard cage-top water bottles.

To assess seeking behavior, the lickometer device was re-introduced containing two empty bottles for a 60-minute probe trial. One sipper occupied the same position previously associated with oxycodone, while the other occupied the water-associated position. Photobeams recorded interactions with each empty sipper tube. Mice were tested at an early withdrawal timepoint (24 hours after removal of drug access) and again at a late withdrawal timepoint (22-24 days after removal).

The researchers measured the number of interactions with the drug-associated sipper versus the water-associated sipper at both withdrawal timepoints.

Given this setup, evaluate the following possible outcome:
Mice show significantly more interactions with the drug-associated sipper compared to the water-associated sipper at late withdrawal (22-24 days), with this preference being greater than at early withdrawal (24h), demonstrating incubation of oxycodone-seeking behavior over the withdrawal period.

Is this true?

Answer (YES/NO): NO